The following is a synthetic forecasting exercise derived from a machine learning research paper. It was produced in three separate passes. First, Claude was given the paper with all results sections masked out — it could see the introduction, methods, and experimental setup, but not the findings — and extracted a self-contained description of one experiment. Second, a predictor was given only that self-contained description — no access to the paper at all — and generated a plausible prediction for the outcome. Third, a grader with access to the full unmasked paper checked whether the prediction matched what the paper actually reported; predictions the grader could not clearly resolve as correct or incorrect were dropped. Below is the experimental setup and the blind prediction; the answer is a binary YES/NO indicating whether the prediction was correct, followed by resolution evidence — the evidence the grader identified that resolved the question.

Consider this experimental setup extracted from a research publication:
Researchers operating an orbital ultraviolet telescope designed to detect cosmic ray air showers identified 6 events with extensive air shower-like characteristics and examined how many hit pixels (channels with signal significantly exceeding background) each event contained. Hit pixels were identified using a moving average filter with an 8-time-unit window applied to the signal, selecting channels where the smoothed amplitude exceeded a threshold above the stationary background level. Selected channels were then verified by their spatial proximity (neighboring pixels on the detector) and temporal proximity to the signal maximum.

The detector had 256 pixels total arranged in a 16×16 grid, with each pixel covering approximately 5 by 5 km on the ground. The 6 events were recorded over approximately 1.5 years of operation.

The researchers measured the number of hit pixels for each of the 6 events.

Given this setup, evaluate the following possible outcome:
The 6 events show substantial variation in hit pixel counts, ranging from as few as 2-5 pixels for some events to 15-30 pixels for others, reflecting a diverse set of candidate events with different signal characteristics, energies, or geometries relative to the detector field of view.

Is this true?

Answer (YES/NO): NO